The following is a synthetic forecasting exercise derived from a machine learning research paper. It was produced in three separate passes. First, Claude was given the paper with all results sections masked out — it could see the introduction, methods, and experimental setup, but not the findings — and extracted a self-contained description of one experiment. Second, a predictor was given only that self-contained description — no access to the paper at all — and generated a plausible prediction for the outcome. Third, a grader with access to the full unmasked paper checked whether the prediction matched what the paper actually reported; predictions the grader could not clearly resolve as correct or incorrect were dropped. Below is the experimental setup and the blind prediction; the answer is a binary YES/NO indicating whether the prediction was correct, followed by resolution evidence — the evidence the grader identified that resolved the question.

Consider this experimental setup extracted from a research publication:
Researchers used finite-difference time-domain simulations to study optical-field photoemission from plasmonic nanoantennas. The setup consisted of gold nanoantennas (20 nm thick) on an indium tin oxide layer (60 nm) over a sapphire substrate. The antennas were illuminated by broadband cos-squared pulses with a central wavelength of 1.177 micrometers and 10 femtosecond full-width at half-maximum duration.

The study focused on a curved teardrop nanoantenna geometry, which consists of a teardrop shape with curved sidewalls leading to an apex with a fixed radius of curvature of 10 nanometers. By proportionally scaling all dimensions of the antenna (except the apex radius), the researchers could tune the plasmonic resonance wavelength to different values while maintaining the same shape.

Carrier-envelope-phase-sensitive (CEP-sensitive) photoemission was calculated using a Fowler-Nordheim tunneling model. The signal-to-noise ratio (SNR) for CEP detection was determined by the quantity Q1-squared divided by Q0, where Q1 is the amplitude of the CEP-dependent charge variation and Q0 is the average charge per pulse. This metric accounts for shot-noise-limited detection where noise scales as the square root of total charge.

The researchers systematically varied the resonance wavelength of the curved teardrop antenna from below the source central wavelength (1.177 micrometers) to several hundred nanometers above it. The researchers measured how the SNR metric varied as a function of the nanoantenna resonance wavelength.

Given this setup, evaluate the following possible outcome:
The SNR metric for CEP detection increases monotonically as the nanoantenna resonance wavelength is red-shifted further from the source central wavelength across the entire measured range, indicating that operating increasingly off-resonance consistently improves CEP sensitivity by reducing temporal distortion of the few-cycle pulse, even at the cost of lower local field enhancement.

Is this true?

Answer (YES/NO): NO